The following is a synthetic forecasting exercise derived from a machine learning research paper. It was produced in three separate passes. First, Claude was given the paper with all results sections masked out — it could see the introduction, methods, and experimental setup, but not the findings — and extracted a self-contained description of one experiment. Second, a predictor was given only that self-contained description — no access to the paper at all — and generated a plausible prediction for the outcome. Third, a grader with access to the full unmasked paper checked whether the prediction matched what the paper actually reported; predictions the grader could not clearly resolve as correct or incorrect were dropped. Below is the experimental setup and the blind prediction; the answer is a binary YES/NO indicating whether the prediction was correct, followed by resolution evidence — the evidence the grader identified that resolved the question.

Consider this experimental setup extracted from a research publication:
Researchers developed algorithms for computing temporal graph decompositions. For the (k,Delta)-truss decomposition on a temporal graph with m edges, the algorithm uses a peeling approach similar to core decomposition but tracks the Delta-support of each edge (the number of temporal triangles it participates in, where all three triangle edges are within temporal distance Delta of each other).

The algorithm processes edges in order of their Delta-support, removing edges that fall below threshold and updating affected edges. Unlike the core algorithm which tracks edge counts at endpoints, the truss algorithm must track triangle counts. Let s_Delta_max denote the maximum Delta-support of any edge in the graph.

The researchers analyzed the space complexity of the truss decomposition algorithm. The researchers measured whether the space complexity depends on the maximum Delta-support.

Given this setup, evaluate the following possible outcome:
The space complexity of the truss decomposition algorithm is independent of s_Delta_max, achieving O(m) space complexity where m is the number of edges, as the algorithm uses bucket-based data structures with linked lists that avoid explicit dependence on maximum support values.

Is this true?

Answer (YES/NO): NO